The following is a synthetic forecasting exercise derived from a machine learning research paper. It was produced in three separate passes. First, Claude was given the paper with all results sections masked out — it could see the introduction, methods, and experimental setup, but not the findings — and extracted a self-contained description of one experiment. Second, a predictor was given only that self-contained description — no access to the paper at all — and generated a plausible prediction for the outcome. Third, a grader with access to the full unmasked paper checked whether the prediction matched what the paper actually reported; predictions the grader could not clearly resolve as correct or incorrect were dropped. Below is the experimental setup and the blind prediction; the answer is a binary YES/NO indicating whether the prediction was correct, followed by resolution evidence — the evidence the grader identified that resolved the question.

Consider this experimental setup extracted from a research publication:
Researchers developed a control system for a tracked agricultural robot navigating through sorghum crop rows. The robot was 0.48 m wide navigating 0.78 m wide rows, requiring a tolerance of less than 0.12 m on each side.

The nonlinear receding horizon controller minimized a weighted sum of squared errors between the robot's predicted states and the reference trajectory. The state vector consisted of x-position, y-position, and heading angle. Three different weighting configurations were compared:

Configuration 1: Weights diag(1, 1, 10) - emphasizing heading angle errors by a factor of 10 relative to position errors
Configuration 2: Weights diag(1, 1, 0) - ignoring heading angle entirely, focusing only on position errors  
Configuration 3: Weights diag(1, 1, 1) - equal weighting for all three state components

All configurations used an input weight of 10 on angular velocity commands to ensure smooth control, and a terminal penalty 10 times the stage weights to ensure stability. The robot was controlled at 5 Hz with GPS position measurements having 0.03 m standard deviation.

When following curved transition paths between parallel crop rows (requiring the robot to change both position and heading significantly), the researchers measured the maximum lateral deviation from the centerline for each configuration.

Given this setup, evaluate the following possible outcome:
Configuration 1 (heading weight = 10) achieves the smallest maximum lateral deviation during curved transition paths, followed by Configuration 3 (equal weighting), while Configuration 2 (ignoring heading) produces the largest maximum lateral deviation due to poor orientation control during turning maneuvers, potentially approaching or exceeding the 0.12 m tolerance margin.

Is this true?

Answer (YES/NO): NO